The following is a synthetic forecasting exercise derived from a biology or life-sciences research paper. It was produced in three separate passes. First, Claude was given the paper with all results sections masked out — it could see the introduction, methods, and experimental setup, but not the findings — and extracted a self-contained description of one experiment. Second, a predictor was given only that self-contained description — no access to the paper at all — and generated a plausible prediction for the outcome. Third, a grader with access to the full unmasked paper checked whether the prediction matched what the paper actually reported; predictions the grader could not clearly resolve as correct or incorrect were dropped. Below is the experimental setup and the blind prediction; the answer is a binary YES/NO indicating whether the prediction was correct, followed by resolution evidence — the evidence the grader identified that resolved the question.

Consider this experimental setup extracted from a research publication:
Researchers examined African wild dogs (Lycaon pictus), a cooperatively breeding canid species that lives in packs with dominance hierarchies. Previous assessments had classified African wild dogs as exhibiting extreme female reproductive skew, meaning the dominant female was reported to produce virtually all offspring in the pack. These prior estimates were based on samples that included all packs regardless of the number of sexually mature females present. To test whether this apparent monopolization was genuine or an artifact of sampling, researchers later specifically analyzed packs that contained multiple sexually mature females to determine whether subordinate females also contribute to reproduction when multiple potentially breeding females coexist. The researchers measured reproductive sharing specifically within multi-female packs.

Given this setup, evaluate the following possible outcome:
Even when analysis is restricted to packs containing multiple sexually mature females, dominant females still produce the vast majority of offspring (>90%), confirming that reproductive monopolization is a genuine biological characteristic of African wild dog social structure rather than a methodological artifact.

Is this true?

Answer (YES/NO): NO